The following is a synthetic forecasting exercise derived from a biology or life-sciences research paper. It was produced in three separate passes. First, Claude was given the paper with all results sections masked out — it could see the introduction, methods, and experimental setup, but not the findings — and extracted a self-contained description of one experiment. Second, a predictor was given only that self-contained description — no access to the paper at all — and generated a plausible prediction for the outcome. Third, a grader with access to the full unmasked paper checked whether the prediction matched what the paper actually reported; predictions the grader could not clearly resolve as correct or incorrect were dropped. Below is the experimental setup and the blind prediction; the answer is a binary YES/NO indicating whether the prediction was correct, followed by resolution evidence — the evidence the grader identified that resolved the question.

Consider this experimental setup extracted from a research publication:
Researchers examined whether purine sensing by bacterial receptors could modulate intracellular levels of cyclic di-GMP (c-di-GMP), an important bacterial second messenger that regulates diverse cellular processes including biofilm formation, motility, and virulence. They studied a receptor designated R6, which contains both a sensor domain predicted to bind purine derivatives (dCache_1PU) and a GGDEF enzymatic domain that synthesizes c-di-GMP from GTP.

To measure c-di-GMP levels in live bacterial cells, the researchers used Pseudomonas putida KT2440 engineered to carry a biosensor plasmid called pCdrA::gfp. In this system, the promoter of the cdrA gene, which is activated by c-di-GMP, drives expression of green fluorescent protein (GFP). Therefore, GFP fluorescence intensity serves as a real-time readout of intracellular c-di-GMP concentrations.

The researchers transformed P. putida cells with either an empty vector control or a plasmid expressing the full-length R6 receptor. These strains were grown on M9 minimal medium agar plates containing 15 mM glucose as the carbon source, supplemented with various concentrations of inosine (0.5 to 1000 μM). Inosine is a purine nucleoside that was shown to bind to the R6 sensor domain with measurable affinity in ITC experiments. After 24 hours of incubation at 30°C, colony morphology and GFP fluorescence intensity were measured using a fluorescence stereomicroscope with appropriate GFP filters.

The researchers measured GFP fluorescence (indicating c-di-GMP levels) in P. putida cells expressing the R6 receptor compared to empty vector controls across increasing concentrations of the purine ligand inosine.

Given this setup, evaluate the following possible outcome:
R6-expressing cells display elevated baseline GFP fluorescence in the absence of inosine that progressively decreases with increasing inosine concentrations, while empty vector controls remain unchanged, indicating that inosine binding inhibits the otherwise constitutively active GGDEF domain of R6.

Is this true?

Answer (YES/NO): NO